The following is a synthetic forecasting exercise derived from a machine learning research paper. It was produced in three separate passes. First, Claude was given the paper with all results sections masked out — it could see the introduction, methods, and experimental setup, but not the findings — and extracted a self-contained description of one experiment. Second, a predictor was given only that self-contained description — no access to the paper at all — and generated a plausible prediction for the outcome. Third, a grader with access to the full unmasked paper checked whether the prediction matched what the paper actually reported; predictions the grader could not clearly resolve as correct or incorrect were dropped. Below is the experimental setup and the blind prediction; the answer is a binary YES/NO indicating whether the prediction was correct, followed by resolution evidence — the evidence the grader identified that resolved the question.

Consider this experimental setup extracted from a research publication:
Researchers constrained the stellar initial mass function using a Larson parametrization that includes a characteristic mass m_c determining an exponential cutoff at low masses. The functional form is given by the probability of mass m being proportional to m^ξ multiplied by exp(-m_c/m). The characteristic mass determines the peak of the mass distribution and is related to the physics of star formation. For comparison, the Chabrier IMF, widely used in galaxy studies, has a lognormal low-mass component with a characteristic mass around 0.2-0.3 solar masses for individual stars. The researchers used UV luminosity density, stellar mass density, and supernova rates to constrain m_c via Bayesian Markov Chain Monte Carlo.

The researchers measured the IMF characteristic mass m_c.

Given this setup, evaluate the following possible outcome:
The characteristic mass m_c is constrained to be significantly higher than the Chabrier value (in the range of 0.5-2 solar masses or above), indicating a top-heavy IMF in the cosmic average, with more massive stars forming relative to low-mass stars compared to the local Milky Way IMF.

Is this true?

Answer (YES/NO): NO